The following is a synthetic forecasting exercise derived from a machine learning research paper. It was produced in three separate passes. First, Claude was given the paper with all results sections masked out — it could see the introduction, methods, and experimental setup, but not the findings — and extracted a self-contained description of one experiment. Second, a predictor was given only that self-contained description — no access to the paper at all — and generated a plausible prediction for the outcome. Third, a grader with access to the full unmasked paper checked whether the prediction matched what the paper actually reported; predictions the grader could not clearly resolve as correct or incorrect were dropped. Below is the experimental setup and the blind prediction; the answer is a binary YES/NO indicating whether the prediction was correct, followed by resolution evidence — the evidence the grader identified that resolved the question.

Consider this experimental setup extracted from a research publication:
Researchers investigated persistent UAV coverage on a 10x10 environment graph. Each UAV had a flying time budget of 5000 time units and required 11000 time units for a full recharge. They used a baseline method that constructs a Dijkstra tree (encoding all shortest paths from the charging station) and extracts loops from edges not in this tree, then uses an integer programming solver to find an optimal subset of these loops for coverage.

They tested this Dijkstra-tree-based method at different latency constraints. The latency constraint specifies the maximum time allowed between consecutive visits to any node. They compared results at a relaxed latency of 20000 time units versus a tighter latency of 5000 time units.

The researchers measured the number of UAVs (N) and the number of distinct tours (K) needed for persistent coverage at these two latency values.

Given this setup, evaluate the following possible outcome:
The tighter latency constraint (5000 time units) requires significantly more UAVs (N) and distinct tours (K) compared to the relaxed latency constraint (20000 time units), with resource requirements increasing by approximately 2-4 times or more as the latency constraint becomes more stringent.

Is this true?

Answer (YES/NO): NO